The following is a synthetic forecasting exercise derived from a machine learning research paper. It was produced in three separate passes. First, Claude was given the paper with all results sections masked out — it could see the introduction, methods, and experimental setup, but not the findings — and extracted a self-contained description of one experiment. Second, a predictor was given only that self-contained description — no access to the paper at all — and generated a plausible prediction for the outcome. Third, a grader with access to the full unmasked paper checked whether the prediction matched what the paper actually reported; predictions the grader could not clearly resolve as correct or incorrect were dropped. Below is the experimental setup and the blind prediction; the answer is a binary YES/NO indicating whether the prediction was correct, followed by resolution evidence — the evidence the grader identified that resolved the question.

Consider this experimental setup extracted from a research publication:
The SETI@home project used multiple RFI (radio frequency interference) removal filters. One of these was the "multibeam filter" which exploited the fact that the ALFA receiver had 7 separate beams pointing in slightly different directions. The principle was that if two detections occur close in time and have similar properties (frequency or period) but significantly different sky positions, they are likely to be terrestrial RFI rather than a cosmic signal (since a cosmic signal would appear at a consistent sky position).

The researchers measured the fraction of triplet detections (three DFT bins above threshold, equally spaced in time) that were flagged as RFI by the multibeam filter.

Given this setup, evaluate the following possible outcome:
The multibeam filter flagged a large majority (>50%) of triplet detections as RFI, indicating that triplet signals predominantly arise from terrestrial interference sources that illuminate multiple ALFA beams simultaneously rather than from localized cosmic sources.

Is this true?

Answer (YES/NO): NO